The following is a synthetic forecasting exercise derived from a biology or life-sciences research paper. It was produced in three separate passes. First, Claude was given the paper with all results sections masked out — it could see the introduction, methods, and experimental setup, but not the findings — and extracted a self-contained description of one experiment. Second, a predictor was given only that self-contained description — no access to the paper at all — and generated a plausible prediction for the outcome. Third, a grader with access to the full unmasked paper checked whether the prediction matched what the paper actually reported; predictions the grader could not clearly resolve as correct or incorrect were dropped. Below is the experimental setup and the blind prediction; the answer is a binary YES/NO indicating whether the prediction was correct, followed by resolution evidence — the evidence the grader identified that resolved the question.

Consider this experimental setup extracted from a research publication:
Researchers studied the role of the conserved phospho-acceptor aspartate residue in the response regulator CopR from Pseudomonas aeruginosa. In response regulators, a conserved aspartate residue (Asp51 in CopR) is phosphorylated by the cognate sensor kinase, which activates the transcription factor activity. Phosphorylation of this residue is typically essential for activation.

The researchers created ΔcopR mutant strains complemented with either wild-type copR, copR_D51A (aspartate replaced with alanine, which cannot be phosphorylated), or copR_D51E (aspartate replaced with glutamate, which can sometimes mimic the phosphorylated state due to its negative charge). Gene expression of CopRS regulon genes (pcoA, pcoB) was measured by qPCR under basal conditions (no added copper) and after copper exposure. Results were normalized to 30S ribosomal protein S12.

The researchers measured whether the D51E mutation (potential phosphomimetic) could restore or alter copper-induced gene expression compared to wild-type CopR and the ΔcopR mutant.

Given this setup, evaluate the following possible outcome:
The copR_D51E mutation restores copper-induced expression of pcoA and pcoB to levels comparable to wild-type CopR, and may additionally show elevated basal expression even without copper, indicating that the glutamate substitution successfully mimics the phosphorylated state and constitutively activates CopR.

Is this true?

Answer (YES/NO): NO